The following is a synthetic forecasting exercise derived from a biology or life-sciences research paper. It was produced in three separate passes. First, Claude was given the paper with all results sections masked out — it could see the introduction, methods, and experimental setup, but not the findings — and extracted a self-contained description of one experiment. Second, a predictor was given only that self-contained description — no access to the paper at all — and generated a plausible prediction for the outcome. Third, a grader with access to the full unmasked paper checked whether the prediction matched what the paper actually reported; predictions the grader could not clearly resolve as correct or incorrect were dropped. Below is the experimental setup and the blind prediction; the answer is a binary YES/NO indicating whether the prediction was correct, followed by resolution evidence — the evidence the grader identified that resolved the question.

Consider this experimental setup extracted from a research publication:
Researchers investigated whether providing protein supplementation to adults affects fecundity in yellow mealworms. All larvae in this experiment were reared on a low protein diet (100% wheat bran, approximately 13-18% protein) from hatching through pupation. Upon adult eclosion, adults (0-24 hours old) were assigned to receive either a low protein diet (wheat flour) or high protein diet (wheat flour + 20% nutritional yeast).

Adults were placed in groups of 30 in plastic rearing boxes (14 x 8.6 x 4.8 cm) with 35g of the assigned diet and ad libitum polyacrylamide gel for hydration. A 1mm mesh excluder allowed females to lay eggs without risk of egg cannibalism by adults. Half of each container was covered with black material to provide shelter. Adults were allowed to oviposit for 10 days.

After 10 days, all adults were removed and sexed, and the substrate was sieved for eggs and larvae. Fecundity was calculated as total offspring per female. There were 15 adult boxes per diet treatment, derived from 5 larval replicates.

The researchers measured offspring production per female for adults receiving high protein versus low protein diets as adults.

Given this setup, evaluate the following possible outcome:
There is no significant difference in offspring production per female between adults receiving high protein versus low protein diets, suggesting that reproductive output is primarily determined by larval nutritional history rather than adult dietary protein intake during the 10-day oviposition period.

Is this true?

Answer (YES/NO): NO